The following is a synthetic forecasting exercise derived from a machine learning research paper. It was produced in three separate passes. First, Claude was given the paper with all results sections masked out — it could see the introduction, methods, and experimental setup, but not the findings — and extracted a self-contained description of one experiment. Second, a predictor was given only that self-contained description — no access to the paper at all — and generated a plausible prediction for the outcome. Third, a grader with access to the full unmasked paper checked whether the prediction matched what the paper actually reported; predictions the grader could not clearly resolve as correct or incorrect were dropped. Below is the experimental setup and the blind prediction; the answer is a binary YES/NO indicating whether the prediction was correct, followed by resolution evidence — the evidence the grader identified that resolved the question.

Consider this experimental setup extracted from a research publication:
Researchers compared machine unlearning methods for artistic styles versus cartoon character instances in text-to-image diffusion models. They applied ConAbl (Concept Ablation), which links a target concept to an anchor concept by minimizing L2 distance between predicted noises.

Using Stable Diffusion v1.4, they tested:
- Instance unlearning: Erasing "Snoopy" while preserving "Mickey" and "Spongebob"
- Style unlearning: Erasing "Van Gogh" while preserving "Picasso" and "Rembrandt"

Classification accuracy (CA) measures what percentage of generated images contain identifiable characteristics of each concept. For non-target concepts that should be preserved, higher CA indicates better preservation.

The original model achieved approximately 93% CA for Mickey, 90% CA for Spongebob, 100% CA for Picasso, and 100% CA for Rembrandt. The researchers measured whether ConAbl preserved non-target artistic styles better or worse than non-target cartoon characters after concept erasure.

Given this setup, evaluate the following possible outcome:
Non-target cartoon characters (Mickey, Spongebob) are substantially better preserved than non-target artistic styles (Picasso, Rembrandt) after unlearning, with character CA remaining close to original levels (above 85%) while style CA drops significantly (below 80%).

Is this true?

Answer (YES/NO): NO